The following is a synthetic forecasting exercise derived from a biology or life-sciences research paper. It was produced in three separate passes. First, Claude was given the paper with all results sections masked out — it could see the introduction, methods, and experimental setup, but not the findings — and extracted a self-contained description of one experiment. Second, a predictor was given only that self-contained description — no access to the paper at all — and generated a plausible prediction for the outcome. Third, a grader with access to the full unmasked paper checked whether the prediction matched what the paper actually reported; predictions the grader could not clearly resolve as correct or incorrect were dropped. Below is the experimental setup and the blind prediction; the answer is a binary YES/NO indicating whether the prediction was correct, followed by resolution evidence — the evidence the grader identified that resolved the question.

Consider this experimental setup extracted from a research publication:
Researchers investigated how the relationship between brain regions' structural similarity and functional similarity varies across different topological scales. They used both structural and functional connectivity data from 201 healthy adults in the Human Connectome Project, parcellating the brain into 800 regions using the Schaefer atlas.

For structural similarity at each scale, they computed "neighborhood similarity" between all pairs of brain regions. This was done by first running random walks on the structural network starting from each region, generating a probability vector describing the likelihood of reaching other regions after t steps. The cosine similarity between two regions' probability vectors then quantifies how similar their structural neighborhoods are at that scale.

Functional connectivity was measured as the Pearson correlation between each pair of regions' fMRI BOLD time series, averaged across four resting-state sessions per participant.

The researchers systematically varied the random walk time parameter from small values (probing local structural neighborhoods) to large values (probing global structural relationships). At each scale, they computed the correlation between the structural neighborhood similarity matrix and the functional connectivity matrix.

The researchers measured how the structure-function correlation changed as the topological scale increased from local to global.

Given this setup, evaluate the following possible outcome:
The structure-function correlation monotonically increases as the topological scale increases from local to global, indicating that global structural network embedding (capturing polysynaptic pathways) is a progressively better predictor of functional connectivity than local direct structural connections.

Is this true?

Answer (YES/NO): NO